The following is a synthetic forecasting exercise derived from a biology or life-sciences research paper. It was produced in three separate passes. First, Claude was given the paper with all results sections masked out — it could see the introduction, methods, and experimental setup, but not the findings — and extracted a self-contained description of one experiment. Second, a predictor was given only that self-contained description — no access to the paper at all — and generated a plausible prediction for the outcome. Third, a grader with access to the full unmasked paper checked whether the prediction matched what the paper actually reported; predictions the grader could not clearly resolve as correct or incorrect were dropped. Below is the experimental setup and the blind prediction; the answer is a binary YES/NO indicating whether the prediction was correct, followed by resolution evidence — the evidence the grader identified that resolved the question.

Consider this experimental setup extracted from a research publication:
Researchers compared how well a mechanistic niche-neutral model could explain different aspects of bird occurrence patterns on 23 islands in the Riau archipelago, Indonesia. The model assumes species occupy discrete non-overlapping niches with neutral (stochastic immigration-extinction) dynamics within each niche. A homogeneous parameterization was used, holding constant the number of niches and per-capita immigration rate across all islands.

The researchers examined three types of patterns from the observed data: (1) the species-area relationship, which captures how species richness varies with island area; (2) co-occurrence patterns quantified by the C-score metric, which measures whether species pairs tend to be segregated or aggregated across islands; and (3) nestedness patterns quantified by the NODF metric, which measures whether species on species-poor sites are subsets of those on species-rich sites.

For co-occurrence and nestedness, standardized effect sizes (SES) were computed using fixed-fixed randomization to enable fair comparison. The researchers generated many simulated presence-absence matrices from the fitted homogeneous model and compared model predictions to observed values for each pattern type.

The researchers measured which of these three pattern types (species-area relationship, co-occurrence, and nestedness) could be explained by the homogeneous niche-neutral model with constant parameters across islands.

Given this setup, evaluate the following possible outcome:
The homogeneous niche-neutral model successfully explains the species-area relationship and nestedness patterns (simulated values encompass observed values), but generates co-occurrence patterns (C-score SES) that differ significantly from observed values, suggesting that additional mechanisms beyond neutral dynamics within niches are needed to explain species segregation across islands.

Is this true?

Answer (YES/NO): YES